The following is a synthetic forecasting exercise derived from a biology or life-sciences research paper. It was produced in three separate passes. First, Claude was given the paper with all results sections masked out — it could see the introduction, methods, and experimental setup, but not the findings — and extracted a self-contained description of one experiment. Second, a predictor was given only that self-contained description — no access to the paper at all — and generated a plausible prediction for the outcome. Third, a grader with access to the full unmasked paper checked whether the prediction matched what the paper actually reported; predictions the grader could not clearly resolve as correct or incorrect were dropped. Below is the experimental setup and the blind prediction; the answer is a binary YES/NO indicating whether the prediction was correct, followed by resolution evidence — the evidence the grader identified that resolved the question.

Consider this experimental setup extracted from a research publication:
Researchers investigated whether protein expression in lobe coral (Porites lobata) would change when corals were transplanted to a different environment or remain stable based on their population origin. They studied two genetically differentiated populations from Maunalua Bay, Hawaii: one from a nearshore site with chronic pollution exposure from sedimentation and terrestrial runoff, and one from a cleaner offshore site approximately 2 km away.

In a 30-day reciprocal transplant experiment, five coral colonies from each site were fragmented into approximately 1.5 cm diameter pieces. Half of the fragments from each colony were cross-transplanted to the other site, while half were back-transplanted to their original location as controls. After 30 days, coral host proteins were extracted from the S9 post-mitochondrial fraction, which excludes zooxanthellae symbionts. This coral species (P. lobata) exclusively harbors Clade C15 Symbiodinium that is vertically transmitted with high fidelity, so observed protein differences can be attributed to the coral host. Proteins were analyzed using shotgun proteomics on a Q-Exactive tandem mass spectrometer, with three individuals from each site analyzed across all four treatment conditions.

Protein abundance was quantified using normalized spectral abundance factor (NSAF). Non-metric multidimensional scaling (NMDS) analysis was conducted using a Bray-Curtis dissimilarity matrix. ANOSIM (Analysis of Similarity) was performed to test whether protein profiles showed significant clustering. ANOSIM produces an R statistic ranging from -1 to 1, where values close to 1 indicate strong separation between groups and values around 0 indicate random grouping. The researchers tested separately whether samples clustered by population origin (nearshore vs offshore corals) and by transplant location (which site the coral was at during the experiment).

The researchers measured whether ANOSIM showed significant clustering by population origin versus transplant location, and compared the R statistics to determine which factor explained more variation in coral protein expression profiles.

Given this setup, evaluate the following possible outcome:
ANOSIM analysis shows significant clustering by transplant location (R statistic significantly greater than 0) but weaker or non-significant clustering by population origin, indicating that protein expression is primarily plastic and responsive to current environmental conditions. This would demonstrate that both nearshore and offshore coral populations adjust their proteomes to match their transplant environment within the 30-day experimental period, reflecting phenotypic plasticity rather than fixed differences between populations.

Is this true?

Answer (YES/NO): NO